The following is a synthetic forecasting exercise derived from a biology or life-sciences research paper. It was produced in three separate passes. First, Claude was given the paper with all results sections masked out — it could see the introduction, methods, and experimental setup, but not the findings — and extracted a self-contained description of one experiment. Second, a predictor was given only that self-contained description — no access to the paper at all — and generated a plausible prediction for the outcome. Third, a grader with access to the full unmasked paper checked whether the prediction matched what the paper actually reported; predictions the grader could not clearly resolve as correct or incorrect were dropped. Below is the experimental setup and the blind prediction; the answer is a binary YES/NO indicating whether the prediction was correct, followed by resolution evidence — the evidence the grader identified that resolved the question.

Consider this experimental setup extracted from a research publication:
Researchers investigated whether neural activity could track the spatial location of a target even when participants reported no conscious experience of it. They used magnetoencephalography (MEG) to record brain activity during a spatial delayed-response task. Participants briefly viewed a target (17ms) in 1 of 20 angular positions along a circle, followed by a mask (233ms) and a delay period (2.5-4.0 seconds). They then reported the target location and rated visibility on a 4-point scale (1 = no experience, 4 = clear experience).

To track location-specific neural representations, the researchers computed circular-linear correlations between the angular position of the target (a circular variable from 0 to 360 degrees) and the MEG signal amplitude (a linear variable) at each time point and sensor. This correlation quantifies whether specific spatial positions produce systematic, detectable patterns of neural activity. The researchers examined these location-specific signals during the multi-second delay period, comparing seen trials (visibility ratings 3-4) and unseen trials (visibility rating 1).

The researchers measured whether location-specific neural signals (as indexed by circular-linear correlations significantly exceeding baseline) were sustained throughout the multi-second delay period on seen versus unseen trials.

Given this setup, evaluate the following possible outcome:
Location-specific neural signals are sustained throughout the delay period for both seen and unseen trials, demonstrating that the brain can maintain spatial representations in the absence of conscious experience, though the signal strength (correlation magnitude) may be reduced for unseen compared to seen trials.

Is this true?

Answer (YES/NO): NO